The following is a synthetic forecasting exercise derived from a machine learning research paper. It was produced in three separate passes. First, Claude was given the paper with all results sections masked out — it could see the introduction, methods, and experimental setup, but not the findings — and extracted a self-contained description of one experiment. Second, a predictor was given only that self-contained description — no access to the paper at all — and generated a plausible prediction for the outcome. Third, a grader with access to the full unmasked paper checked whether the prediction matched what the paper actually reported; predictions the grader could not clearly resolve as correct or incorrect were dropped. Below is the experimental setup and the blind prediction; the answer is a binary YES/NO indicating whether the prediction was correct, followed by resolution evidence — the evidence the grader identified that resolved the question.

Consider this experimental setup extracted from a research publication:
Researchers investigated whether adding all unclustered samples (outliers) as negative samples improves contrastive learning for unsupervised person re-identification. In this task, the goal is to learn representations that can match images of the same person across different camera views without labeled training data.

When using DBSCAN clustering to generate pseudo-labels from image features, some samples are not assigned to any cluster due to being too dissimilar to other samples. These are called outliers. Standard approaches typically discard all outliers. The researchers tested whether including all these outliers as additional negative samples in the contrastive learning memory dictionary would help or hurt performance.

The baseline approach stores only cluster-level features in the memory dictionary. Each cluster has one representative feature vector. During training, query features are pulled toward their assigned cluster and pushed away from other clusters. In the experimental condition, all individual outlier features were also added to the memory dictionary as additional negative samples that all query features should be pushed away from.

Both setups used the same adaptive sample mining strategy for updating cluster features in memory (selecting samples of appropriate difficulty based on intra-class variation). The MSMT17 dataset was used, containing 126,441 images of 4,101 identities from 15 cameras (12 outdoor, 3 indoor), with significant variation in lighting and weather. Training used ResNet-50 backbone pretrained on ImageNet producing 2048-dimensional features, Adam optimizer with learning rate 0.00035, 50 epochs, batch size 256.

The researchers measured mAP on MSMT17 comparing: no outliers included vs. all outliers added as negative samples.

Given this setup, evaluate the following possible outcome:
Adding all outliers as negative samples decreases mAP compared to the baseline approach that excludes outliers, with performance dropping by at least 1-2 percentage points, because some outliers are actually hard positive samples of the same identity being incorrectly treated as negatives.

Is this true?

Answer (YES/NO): NO